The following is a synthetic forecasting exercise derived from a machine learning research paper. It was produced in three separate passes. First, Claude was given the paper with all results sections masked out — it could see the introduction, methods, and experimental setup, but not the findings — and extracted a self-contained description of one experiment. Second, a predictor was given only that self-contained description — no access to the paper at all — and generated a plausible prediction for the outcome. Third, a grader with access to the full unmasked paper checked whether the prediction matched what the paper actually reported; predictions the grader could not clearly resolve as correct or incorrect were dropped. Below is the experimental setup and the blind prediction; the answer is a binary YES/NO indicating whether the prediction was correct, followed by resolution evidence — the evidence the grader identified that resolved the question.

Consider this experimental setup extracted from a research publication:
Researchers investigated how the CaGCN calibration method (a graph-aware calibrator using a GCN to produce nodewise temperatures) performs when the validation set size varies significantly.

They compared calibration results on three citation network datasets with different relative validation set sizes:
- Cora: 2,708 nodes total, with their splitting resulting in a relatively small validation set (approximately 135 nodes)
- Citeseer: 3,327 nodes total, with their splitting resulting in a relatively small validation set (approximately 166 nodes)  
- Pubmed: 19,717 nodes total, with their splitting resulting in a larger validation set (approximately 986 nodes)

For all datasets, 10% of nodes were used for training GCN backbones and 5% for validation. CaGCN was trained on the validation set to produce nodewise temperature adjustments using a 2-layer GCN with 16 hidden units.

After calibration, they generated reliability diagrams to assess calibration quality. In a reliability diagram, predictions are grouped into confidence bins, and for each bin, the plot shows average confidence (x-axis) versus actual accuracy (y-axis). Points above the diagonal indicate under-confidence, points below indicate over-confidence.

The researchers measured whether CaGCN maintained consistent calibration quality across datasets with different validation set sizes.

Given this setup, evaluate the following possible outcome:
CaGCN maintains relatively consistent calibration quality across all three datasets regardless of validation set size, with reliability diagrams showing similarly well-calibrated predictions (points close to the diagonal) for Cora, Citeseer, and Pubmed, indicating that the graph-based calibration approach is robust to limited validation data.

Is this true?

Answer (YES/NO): NO